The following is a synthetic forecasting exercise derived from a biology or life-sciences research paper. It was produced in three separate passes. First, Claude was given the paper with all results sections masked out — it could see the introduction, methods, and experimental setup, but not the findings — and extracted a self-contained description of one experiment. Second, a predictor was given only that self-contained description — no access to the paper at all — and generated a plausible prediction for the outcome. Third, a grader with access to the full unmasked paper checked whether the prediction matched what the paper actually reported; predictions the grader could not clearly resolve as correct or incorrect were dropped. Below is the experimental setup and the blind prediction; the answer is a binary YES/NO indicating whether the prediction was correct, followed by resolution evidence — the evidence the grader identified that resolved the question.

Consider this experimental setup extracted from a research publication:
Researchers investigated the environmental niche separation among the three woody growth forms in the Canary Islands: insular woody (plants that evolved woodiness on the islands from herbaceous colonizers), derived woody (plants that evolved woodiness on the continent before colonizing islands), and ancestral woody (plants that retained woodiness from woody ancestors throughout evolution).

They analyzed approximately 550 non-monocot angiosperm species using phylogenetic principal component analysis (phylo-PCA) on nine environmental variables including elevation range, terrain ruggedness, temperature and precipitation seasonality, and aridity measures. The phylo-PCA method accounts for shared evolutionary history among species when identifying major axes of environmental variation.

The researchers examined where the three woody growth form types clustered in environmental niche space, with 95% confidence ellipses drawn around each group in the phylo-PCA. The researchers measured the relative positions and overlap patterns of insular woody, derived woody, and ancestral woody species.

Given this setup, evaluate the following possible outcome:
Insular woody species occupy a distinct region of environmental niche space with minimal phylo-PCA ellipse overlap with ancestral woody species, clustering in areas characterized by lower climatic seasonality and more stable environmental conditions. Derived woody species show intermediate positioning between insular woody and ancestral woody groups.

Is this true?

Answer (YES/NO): NO